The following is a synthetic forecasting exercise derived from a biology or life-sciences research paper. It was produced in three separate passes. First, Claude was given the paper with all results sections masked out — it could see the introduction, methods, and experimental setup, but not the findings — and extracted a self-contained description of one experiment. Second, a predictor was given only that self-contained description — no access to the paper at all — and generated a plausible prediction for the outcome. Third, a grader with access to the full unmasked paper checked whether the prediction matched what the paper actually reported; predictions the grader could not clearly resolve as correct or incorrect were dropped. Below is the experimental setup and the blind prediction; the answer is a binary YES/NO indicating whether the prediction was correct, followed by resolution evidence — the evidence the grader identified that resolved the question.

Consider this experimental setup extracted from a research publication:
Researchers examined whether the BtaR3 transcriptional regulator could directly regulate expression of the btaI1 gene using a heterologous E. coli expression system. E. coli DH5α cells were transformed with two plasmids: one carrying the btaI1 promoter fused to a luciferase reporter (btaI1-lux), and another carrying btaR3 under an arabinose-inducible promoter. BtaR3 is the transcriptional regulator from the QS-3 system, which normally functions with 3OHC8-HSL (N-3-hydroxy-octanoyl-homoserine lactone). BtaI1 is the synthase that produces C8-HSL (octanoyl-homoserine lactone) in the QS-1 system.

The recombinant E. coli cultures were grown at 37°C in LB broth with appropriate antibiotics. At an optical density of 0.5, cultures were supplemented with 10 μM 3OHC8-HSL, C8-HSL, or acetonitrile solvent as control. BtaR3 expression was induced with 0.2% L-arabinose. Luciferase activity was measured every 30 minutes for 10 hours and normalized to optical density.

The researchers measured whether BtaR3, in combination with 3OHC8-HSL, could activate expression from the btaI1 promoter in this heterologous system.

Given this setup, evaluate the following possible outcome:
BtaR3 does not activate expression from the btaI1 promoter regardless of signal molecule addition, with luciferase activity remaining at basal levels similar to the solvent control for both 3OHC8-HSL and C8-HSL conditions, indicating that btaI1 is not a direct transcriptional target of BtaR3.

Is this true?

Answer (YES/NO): YES